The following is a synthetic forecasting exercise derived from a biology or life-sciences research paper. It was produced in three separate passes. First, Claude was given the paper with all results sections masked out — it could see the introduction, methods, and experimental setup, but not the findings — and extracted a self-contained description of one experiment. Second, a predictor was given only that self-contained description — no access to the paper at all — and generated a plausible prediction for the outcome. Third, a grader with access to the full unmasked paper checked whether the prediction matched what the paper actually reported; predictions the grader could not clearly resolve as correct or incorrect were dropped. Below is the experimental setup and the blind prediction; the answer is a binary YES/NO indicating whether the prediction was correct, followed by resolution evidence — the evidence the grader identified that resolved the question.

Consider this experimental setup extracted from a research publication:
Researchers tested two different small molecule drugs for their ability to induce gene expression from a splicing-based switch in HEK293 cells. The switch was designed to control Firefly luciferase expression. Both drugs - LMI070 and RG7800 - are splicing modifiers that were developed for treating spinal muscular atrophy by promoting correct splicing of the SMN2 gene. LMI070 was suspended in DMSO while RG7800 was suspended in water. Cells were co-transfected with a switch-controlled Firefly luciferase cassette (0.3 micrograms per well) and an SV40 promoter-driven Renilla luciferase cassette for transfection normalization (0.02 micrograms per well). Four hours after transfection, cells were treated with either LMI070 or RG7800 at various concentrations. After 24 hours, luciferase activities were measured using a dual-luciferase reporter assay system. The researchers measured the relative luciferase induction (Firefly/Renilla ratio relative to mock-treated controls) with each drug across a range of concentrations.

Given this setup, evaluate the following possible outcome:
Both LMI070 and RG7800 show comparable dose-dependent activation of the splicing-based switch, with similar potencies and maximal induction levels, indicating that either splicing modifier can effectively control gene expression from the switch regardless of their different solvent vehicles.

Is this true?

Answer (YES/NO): NO